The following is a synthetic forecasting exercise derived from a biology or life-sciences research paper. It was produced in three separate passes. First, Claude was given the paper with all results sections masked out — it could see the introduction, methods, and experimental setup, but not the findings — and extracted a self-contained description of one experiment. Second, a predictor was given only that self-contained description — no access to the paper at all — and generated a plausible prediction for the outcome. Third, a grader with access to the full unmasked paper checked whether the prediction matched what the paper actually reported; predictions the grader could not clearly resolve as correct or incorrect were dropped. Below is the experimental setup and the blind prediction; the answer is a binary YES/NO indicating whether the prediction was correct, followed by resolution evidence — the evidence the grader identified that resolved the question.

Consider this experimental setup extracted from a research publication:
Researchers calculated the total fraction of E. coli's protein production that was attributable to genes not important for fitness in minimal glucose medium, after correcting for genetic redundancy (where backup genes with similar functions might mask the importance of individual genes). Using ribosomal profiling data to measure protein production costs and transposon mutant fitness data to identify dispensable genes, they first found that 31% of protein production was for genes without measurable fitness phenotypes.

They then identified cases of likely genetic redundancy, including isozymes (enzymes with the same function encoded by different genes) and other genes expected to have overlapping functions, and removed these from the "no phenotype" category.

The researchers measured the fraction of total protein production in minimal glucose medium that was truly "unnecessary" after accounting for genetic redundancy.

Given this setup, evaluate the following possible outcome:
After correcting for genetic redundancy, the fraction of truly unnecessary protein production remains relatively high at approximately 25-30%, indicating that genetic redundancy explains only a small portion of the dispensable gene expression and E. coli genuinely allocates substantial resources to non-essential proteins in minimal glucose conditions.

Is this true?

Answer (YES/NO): NO